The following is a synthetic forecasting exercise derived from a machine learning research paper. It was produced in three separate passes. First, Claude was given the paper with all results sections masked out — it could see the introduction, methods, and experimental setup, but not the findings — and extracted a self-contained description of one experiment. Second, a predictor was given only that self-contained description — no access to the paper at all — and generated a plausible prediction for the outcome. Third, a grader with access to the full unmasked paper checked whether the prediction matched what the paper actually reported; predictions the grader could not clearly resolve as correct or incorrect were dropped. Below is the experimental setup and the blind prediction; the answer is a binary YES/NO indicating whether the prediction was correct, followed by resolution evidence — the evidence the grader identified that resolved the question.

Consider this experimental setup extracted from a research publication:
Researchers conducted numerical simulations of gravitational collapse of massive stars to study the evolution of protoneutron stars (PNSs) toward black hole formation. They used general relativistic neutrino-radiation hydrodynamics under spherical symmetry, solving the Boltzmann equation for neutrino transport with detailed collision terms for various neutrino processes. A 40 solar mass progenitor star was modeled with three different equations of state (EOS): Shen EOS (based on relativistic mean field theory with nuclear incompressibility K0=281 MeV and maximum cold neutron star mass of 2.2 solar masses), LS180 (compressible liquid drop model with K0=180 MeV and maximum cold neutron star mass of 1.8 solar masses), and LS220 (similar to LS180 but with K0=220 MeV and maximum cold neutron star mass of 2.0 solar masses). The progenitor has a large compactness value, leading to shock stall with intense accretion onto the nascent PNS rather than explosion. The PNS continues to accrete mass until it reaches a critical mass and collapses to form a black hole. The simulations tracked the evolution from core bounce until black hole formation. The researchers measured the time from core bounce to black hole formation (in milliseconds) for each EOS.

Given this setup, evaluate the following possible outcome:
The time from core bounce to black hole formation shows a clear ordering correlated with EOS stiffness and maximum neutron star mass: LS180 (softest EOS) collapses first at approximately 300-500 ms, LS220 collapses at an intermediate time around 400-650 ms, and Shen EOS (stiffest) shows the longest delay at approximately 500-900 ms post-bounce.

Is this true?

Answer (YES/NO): NO